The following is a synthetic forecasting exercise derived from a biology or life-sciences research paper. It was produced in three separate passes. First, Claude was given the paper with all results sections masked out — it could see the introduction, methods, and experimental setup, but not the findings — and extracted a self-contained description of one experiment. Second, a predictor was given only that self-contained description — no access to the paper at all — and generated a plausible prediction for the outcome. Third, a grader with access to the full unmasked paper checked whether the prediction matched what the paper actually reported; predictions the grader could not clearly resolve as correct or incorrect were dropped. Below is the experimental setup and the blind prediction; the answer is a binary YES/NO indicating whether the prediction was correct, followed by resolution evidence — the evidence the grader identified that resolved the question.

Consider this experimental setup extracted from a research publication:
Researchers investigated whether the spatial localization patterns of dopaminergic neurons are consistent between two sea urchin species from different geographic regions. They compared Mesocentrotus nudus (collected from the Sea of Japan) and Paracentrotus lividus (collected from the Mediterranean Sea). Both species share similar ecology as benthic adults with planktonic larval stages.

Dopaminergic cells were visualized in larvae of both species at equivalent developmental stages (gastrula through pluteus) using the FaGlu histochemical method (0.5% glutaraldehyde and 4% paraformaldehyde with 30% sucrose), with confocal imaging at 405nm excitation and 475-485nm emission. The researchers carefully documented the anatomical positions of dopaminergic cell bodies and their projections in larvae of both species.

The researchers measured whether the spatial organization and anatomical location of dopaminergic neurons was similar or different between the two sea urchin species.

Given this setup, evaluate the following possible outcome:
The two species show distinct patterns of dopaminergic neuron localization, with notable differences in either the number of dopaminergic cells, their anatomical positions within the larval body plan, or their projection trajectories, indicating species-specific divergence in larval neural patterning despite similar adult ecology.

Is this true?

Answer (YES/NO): NO